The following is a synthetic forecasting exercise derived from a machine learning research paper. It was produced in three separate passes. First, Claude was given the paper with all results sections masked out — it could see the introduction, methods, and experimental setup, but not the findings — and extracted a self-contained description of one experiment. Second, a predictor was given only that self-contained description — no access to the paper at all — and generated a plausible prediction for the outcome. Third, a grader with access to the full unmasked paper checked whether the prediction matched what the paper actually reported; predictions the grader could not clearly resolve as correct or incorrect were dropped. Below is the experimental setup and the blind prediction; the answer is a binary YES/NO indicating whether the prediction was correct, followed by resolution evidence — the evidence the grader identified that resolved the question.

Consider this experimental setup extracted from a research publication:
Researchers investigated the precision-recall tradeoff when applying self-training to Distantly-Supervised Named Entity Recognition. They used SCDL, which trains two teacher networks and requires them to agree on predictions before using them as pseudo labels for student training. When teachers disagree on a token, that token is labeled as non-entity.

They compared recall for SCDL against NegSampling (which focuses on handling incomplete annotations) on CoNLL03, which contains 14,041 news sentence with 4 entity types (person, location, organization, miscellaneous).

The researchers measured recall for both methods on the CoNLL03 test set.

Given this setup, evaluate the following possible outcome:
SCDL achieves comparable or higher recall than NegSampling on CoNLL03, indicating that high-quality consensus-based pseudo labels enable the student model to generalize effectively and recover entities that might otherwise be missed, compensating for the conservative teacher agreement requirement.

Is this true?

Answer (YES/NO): YES